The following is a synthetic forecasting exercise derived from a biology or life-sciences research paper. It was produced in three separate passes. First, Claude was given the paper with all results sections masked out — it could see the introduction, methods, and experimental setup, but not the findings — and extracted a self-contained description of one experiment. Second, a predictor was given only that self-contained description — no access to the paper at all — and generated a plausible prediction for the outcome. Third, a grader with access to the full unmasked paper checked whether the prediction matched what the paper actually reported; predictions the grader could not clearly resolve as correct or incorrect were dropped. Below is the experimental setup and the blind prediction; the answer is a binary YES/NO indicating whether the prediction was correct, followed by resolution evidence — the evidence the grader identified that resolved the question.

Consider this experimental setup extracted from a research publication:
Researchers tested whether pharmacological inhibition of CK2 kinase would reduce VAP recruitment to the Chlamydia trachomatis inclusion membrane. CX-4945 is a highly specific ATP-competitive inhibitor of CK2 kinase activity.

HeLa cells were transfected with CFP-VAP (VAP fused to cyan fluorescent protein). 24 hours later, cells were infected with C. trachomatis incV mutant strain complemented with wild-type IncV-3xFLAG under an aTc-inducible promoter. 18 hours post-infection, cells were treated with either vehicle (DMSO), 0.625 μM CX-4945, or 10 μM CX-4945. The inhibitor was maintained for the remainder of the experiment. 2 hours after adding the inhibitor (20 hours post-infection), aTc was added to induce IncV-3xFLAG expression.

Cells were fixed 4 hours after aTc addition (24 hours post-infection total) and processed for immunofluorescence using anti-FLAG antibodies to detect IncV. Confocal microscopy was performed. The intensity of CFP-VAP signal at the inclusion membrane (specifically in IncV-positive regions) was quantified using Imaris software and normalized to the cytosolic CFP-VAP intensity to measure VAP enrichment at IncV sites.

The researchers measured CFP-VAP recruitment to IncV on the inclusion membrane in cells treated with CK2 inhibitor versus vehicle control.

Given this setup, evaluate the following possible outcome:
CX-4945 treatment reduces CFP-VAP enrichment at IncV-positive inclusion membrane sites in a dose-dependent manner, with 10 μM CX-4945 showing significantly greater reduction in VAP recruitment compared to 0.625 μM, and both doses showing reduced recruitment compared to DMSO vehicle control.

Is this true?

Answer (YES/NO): YES